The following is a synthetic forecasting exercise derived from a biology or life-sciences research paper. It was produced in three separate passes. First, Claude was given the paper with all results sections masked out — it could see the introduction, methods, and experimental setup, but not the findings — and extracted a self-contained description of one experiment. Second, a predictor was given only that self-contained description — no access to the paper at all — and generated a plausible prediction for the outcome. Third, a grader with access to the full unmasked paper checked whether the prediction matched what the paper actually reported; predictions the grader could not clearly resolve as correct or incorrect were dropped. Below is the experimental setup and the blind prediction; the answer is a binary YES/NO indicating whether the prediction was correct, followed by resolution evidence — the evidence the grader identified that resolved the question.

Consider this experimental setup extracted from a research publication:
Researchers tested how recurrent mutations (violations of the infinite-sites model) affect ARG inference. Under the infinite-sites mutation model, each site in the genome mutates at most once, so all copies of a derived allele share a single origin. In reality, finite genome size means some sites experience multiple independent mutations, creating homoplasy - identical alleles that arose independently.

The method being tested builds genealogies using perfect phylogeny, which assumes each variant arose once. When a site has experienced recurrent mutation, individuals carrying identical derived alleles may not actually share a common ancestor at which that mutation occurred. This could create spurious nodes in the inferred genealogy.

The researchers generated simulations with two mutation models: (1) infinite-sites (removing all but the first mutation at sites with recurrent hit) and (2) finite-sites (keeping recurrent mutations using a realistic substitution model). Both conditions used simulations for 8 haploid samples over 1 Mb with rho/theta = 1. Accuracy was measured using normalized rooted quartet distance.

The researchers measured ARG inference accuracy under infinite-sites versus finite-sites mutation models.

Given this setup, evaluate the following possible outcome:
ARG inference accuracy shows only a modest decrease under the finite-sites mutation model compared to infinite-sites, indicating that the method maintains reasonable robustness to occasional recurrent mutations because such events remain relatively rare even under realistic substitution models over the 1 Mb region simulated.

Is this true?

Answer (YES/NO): YES